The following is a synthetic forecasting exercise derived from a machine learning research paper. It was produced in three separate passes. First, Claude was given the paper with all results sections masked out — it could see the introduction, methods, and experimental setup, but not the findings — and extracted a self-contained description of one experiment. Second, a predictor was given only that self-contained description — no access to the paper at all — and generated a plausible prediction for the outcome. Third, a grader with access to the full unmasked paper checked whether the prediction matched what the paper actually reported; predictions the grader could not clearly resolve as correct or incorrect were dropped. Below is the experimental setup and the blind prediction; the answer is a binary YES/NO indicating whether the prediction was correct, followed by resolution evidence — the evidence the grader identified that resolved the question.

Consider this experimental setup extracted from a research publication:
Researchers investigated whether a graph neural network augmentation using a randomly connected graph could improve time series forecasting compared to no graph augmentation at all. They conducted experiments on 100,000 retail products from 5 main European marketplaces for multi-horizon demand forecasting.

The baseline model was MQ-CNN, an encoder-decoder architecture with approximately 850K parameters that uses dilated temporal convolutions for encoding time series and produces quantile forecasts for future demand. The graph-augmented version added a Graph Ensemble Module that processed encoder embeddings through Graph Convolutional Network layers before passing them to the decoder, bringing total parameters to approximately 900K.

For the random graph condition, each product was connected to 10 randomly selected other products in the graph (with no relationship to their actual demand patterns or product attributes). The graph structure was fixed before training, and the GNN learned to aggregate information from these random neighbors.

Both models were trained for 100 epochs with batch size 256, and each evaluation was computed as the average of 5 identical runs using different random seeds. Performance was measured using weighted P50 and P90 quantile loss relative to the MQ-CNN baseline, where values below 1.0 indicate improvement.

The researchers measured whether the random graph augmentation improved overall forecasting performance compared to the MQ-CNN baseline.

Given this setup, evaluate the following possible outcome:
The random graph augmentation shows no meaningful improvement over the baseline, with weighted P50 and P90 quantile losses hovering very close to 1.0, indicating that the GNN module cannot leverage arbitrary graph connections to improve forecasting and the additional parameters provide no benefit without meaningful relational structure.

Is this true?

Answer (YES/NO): YES